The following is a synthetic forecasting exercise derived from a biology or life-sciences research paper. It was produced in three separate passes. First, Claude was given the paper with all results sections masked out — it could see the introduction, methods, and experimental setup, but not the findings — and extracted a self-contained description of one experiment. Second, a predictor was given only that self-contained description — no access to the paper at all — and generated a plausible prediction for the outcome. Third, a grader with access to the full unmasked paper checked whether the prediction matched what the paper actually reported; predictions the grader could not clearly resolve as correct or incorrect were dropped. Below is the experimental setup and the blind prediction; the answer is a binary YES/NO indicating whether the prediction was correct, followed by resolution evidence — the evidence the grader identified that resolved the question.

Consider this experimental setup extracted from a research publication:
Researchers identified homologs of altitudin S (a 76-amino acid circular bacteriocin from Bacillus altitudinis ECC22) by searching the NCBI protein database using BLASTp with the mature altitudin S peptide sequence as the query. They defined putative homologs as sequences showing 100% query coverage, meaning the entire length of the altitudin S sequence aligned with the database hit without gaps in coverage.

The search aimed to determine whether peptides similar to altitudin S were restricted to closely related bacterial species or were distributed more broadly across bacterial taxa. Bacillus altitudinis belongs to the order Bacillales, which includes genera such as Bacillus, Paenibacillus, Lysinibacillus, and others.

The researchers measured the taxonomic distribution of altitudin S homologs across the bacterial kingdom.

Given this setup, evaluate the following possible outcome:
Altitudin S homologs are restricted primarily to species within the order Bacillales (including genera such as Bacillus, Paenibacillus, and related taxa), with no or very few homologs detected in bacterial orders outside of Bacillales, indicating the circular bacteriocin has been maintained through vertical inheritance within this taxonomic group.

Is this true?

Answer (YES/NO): YES